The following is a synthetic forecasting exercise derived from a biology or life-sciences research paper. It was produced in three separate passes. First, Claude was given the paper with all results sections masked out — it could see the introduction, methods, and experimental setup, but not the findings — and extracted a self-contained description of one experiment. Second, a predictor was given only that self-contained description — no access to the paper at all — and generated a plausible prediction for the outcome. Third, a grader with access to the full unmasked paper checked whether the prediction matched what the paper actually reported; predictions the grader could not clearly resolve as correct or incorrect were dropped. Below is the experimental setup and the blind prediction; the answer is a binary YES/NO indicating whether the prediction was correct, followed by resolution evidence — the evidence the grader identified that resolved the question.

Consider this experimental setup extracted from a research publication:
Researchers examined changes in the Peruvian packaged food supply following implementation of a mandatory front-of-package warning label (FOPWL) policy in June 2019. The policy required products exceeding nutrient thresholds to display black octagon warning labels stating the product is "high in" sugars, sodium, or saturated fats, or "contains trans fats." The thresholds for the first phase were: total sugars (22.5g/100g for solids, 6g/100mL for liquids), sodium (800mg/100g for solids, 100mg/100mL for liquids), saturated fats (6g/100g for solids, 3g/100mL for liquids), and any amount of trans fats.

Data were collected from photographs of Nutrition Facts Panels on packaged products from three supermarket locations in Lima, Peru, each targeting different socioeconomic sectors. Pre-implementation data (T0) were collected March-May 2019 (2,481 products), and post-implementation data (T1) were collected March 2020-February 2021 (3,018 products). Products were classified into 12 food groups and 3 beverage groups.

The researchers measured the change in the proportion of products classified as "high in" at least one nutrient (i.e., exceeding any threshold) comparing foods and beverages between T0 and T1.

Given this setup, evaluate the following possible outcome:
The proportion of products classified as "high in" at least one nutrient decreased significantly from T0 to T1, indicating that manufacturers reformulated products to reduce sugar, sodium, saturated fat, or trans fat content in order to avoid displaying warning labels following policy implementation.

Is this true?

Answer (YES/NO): YES